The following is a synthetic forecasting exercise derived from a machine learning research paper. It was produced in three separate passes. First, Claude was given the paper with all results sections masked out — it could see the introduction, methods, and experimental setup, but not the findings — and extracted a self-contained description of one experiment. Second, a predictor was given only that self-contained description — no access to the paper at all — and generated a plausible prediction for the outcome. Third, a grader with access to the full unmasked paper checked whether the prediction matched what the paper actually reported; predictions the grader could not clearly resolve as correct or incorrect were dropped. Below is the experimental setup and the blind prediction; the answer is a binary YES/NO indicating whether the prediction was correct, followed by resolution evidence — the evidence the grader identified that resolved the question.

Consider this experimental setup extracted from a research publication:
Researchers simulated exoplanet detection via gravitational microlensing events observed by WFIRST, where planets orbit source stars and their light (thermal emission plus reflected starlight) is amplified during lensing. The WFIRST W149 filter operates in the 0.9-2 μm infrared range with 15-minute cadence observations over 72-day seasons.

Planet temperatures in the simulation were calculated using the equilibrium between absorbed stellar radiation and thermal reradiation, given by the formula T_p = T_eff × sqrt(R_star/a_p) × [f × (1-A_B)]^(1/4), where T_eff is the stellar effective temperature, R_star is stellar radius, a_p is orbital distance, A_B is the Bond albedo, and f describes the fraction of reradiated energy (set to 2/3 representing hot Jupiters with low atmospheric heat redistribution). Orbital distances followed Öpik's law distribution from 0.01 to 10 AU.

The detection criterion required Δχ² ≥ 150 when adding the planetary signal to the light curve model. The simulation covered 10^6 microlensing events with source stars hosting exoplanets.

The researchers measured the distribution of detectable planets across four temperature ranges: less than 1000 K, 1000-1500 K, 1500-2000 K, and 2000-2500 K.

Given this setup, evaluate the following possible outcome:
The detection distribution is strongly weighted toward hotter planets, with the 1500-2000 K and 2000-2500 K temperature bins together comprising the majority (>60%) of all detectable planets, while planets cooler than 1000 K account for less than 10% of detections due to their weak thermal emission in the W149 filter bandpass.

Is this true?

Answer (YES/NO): YES